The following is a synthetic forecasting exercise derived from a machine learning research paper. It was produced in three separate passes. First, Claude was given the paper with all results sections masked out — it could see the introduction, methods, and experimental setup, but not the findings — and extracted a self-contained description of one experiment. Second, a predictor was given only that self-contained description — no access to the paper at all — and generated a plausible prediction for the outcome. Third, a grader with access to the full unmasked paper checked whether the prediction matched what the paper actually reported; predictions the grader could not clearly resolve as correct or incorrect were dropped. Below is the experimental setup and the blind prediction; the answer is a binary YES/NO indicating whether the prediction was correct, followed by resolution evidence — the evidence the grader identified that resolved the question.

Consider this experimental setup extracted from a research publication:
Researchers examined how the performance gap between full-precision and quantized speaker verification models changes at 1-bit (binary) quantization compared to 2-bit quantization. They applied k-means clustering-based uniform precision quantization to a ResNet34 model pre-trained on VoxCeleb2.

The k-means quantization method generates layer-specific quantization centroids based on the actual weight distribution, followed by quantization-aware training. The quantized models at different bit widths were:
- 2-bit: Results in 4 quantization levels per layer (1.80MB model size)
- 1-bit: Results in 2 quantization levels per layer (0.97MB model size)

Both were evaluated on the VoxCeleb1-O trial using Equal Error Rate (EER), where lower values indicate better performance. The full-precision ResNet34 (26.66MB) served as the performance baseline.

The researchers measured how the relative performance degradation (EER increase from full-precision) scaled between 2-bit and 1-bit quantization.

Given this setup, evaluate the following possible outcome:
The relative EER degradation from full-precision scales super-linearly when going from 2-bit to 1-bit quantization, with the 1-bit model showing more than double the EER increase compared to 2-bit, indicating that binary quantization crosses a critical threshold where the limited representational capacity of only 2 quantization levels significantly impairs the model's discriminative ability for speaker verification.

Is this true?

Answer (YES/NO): YES